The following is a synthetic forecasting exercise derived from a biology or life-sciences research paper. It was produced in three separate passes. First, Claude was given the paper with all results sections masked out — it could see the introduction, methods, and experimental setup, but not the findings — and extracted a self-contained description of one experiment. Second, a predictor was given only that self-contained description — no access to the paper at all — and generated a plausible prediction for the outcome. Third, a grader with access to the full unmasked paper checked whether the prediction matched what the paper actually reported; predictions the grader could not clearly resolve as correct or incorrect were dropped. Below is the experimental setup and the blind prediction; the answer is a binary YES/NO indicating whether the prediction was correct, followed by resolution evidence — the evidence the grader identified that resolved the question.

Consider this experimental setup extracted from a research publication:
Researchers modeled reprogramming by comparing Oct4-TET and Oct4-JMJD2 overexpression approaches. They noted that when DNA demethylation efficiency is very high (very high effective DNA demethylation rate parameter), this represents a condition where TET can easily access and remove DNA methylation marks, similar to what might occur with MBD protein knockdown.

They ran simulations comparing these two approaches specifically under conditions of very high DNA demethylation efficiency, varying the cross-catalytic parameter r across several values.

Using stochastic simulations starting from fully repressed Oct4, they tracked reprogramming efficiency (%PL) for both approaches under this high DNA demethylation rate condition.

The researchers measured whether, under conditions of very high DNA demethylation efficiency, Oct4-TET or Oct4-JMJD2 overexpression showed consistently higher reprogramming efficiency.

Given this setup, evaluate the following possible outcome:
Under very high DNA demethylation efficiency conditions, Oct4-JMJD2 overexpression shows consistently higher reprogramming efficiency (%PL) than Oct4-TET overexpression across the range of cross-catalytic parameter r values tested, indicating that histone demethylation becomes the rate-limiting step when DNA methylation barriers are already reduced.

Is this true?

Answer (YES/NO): NO